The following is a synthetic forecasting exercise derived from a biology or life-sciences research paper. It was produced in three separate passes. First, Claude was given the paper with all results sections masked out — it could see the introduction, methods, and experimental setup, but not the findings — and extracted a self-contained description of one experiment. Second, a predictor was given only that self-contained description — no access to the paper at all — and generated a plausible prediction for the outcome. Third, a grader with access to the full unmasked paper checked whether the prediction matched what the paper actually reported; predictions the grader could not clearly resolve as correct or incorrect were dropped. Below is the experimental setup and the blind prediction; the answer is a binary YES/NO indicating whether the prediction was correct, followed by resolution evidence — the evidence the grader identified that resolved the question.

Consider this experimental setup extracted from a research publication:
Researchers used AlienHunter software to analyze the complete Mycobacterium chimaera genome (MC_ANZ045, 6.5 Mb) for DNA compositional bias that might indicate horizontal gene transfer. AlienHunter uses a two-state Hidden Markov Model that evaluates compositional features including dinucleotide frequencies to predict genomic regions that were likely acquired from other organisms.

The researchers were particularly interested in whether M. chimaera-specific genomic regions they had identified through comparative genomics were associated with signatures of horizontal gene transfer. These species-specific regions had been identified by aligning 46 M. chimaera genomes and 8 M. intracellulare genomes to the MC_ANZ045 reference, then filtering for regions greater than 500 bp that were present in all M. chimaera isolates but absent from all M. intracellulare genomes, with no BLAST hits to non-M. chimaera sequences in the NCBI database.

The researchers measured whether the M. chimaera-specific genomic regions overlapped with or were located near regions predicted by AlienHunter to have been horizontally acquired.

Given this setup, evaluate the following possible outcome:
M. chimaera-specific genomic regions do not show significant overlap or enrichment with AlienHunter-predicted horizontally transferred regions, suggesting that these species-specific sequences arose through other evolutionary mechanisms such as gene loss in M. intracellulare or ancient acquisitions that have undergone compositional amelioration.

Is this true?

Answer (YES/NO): NO